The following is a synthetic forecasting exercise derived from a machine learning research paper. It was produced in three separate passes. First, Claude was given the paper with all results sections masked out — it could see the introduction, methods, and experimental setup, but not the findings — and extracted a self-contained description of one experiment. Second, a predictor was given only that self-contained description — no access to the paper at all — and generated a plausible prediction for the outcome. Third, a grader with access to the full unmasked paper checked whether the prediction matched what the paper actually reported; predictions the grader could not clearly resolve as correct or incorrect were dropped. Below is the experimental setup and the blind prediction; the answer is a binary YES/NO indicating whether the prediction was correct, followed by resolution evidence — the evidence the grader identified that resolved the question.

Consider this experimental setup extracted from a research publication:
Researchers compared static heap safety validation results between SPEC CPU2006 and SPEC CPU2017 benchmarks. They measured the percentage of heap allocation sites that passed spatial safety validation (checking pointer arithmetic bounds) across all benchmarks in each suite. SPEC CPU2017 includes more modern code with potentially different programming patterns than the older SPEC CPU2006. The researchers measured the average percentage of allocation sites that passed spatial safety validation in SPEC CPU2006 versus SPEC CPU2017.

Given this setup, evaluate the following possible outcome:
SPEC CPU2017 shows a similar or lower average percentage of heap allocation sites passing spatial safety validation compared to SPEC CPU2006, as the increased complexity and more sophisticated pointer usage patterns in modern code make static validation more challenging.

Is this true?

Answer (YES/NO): NO